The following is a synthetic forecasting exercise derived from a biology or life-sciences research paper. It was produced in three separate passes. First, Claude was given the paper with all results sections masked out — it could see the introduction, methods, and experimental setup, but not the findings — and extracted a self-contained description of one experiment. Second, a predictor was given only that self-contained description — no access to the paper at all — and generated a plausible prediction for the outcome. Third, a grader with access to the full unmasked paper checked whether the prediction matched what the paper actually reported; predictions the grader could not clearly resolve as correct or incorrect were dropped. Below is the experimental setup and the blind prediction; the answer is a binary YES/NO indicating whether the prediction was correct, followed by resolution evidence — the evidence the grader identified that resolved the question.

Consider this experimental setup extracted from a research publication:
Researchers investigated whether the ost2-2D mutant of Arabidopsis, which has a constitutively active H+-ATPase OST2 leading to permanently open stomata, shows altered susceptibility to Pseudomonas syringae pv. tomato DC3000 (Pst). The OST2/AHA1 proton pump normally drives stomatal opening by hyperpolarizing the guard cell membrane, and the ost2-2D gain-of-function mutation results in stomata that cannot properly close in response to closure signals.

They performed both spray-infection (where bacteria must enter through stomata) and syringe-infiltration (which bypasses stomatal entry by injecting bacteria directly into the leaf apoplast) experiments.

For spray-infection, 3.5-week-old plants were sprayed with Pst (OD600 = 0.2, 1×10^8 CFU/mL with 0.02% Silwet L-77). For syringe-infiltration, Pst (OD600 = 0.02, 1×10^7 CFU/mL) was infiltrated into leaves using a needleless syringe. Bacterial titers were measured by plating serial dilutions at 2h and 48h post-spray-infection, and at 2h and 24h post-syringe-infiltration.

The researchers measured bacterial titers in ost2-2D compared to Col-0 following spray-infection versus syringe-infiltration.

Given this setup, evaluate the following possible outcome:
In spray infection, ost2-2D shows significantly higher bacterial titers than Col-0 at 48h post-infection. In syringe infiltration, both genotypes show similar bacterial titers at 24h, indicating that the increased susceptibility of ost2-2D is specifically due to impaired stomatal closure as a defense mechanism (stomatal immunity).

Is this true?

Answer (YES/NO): NO